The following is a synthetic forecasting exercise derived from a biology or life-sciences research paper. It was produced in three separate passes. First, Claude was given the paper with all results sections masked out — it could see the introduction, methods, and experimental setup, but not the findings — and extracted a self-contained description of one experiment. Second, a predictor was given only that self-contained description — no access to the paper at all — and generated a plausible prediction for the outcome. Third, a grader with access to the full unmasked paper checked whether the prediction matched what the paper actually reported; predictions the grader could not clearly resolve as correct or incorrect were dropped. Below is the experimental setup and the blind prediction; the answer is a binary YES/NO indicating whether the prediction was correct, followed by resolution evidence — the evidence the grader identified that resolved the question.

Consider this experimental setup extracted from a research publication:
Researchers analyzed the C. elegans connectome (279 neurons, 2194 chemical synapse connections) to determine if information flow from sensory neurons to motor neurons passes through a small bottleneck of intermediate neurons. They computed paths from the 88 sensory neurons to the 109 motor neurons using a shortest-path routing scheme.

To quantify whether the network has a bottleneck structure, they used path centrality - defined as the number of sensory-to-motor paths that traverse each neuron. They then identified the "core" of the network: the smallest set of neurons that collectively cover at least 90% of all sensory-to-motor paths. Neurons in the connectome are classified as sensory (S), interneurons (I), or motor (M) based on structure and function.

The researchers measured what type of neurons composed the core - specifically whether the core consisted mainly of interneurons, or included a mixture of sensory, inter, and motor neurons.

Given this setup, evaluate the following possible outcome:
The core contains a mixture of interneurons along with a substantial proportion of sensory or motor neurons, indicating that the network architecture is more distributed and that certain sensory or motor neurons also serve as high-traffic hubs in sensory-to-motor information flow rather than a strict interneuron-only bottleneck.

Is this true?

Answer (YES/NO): NO